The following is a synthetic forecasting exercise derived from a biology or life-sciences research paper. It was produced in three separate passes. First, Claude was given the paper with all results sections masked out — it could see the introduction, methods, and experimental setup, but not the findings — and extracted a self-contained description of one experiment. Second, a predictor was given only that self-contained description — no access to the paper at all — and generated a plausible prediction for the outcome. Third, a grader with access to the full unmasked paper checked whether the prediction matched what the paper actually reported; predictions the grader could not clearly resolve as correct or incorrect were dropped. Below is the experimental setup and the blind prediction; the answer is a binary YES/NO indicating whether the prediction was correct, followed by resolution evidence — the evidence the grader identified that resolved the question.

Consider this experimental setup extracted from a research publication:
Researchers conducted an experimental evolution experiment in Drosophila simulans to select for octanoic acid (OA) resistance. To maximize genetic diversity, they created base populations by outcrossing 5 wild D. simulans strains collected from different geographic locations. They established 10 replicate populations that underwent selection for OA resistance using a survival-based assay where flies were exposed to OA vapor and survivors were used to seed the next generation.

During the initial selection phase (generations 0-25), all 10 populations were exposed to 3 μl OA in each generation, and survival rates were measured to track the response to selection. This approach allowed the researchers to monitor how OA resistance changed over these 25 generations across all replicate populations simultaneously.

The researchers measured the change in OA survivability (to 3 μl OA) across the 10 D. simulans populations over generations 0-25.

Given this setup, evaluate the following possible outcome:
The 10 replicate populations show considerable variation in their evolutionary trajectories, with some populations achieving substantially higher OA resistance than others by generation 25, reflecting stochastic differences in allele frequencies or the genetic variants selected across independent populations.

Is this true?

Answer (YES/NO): NO